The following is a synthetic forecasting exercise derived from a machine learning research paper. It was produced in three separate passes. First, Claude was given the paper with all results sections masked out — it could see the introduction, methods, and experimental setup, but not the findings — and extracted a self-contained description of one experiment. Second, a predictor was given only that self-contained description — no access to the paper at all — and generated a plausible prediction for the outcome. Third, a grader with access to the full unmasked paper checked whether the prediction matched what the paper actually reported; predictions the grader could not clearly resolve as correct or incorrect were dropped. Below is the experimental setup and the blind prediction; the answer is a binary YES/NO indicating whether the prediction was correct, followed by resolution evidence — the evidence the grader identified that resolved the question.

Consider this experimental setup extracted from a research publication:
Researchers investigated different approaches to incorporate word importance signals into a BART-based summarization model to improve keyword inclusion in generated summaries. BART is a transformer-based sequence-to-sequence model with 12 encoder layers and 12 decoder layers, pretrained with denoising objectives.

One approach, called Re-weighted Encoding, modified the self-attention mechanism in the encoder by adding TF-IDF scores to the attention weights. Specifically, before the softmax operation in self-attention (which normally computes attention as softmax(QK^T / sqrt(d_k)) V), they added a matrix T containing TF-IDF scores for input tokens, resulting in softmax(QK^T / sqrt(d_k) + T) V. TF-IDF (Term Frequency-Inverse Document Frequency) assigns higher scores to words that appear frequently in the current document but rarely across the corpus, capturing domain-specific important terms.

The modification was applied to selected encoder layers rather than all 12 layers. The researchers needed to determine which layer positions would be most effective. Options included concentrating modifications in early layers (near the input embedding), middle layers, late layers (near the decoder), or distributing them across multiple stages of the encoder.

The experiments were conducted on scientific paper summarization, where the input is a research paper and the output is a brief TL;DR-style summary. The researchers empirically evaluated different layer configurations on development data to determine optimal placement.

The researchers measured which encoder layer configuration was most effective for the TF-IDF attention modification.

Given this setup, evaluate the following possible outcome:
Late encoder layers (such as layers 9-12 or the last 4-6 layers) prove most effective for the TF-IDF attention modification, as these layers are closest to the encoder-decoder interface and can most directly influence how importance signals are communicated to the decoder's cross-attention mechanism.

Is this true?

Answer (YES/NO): NO